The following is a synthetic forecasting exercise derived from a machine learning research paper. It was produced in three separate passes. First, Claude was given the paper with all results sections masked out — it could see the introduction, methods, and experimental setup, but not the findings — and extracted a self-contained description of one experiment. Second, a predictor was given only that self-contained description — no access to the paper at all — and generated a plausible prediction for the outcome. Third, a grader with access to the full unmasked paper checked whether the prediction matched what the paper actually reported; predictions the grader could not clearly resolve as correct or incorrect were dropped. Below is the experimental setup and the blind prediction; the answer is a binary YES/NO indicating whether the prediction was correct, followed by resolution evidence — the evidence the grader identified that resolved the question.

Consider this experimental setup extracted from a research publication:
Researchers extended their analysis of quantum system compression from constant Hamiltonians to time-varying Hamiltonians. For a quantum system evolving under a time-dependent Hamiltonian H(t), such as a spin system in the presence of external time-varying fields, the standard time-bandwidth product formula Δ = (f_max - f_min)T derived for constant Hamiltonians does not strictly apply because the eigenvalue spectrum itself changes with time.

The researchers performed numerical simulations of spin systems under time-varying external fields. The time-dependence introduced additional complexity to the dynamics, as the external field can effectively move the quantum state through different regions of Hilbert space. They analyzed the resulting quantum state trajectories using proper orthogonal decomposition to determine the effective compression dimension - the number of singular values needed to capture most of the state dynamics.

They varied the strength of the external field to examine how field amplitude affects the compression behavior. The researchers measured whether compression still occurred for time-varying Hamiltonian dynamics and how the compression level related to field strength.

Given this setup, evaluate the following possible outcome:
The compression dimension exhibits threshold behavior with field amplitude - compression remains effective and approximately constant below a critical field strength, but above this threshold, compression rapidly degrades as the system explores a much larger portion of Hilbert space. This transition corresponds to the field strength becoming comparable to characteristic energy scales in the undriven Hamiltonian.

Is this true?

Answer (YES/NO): NO